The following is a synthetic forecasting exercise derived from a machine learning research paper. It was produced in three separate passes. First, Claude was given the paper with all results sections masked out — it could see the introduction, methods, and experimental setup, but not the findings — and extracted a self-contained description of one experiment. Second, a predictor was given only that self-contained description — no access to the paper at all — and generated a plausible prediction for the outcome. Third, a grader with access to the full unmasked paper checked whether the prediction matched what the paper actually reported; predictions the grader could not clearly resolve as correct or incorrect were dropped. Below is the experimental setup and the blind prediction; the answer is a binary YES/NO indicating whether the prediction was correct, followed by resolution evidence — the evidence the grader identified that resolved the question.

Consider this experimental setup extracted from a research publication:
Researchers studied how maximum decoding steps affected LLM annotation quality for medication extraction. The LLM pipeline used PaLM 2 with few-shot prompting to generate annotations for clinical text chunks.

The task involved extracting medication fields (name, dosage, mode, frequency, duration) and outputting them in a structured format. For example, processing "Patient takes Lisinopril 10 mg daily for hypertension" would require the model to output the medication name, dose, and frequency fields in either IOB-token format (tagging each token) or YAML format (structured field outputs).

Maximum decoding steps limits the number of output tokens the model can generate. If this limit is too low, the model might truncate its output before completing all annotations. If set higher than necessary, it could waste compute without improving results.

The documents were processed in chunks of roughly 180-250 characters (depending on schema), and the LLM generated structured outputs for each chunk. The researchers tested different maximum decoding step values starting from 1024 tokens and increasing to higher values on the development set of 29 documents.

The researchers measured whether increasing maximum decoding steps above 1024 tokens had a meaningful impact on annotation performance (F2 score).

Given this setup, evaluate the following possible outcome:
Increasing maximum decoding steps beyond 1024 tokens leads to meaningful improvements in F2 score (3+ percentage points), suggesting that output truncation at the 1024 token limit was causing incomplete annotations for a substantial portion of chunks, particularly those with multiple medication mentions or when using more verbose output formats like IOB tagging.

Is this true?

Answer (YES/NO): NO